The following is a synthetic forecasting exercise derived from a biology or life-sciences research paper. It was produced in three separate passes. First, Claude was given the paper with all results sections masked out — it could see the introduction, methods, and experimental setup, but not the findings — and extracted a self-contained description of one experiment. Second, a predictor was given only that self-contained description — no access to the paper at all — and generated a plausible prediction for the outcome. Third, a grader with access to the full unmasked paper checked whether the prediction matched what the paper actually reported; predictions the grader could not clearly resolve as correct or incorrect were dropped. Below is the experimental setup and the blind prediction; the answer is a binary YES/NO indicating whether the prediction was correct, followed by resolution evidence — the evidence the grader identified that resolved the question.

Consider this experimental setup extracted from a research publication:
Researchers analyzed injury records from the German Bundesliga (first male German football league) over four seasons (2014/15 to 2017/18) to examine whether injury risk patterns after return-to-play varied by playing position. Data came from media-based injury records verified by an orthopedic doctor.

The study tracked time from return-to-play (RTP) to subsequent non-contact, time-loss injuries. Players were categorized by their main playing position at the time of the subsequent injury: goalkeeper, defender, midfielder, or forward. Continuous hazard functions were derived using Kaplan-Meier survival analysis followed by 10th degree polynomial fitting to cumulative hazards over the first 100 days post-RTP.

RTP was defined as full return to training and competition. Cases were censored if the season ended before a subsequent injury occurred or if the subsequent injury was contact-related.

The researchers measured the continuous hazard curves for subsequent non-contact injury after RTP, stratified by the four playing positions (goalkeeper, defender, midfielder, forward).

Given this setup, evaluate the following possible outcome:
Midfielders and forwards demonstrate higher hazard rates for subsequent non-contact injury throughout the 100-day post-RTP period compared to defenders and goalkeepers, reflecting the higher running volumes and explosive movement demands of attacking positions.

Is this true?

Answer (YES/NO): NO